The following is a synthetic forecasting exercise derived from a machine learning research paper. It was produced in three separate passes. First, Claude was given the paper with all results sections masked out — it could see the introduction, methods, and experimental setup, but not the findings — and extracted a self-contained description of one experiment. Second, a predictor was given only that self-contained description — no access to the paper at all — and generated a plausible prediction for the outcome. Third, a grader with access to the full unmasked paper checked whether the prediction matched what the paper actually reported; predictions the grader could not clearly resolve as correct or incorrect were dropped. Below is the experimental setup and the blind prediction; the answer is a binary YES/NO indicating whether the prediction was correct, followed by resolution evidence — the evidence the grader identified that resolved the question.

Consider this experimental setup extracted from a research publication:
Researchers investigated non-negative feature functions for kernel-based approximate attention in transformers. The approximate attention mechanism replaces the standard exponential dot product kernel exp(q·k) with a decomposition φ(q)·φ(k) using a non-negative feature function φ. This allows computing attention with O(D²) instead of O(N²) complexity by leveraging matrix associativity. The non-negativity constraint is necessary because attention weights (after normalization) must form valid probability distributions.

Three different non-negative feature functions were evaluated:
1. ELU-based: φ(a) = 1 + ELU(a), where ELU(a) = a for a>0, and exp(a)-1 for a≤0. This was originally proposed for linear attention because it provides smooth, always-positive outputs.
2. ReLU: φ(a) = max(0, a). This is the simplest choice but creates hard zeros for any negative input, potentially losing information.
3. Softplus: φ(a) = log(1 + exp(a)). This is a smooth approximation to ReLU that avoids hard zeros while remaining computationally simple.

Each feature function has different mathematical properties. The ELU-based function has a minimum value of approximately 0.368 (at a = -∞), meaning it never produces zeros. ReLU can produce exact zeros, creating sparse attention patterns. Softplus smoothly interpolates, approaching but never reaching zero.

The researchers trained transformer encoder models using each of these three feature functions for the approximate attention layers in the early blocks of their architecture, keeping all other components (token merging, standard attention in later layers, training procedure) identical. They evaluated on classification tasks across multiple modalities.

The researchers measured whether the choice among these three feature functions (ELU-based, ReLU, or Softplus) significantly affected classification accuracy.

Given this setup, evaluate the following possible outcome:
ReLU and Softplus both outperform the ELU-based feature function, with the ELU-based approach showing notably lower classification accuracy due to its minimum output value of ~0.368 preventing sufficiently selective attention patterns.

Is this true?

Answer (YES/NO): NO